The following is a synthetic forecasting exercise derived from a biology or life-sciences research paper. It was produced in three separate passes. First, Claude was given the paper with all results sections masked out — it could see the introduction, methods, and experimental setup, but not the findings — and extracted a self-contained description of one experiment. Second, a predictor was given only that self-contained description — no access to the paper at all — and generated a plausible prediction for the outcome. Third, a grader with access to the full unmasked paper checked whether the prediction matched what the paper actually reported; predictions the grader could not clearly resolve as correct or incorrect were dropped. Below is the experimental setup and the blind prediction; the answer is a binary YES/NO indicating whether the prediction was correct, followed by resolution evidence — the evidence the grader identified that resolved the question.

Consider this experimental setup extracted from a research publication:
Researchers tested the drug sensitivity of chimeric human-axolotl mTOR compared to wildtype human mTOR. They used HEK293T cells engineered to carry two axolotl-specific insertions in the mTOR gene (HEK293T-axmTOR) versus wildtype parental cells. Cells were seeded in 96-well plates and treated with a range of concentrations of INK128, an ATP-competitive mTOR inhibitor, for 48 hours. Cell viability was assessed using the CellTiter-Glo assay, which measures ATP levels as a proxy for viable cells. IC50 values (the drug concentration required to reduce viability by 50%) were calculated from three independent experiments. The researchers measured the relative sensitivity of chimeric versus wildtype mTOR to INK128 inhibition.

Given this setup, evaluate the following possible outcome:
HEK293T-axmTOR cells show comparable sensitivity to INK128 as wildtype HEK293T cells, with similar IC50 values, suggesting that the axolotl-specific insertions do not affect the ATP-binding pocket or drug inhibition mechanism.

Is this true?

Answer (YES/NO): NO